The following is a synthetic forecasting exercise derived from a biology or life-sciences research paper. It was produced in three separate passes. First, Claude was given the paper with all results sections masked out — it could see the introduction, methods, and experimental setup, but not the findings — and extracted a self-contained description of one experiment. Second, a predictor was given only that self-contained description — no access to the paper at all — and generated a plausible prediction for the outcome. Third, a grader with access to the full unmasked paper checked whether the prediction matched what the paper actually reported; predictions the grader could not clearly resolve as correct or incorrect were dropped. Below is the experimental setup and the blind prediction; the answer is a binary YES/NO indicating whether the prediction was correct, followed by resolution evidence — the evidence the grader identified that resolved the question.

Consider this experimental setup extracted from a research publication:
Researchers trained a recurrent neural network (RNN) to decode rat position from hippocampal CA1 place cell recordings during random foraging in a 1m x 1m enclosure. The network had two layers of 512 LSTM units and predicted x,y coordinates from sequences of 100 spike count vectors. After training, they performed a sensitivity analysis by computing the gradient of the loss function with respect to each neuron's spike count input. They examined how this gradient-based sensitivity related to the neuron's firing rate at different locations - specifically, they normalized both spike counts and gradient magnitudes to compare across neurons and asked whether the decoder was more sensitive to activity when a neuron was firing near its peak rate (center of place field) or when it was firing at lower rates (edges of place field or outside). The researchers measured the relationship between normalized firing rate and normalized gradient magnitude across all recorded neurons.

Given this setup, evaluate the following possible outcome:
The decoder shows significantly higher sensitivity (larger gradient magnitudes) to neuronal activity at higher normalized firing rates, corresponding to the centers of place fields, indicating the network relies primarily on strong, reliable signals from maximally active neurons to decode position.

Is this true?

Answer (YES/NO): NO